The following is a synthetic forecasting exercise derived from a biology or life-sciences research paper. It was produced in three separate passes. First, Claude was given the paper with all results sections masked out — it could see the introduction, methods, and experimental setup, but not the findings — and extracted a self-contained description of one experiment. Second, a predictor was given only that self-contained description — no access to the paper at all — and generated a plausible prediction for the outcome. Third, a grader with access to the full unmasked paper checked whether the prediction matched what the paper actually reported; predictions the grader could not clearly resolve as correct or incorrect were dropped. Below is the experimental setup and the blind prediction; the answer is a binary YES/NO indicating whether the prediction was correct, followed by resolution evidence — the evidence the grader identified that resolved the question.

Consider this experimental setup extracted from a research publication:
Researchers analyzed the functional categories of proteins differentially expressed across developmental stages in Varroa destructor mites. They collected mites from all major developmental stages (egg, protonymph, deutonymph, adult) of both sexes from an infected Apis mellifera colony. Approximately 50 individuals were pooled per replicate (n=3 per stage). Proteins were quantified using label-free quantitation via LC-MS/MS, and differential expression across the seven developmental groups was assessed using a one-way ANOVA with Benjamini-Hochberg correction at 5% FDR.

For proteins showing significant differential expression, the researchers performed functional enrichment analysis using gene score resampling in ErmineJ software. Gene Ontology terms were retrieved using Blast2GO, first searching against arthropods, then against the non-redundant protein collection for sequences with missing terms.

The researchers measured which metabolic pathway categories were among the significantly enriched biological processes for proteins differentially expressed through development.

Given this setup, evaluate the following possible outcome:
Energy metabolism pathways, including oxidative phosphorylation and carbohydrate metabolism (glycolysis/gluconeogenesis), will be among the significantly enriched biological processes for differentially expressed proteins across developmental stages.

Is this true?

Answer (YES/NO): NO